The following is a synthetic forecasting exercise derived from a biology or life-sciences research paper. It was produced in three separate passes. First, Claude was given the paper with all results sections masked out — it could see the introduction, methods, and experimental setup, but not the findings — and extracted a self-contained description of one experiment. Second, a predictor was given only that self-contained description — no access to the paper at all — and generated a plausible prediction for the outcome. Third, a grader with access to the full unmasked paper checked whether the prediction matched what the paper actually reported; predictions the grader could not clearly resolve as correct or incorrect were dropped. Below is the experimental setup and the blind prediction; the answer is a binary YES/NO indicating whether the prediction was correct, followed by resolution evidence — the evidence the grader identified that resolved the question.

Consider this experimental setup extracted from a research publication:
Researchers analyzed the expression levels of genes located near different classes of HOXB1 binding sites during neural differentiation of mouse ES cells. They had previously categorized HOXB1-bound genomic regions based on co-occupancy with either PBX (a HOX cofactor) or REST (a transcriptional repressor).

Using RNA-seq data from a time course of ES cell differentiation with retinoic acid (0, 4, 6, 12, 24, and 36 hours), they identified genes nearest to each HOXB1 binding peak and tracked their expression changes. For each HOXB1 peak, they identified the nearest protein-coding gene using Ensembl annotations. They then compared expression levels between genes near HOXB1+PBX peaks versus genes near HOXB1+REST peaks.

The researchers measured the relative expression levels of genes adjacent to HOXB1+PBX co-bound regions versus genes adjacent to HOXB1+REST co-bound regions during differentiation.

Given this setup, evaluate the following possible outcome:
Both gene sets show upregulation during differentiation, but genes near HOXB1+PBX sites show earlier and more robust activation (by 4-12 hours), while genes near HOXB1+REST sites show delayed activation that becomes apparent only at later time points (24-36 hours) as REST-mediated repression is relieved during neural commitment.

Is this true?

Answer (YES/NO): NO